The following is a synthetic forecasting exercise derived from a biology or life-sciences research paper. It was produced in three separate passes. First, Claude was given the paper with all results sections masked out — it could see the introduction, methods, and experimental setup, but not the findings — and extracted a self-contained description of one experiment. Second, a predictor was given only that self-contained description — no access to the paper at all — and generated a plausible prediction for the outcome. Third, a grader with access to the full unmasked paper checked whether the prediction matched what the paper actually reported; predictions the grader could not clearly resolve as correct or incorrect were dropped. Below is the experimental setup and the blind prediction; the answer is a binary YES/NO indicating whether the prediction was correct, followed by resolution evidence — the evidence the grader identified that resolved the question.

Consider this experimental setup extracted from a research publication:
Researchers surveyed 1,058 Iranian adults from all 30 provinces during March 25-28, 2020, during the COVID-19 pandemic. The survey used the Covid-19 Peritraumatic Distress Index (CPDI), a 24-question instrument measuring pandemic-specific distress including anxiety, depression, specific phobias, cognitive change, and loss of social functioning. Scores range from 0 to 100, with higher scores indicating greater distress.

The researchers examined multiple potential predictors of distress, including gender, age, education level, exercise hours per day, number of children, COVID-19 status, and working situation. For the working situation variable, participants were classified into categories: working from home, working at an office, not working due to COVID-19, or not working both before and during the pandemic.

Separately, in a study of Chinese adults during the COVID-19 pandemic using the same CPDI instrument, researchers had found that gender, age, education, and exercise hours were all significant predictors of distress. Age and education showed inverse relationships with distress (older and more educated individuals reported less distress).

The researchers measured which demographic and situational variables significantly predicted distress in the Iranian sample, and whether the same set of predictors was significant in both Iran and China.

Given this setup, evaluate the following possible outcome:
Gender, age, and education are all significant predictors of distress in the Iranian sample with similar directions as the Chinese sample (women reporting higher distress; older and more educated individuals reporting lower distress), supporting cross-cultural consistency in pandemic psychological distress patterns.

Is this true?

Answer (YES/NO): NO